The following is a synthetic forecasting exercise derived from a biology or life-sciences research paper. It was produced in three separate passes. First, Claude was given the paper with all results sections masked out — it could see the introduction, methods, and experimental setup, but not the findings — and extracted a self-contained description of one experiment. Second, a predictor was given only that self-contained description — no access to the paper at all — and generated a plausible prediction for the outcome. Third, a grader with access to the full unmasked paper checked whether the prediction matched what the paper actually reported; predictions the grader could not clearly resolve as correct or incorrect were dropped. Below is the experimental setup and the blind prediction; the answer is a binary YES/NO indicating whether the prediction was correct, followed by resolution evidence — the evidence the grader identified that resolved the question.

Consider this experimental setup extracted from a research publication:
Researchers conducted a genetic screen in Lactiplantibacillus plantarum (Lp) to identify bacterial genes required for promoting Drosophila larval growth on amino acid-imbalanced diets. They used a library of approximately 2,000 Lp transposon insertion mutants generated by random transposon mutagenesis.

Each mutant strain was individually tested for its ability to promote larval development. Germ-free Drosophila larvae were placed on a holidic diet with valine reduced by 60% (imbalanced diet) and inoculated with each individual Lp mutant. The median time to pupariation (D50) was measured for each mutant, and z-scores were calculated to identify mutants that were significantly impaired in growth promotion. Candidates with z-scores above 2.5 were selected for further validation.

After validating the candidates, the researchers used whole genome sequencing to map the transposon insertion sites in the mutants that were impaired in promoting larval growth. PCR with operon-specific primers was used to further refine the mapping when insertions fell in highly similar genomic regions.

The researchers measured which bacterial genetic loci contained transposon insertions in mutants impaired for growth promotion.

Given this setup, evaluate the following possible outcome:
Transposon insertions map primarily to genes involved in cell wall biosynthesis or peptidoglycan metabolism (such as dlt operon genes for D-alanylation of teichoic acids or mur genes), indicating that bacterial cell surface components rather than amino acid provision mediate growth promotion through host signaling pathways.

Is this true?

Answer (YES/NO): NO